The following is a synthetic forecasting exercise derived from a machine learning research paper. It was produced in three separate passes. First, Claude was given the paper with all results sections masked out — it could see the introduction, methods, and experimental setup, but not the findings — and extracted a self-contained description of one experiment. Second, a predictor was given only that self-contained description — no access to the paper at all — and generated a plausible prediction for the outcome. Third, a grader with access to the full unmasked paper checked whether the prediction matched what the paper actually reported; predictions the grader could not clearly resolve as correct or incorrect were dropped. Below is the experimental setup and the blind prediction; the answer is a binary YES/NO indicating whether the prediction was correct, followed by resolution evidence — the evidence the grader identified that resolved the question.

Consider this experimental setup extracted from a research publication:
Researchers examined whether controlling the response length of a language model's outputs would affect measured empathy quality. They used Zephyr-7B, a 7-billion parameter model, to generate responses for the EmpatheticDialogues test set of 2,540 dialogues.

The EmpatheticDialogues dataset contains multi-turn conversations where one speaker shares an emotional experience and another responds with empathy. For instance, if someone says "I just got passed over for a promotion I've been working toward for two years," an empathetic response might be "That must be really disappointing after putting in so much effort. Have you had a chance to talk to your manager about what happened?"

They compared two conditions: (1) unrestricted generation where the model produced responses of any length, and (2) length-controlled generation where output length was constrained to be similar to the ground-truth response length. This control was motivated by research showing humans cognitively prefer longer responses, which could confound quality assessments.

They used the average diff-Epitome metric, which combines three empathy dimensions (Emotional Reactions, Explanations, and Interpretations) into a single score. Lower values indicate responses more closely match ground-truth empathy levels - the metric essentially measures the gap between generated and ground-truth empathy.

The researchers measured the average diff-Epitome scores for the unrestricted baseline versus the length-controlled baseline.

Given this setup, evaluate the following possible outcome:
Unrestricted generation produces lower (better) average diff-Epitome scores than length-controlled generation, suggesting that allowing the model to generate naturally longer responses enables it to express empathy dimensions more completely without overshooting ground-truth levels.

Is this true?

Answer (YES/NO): NO